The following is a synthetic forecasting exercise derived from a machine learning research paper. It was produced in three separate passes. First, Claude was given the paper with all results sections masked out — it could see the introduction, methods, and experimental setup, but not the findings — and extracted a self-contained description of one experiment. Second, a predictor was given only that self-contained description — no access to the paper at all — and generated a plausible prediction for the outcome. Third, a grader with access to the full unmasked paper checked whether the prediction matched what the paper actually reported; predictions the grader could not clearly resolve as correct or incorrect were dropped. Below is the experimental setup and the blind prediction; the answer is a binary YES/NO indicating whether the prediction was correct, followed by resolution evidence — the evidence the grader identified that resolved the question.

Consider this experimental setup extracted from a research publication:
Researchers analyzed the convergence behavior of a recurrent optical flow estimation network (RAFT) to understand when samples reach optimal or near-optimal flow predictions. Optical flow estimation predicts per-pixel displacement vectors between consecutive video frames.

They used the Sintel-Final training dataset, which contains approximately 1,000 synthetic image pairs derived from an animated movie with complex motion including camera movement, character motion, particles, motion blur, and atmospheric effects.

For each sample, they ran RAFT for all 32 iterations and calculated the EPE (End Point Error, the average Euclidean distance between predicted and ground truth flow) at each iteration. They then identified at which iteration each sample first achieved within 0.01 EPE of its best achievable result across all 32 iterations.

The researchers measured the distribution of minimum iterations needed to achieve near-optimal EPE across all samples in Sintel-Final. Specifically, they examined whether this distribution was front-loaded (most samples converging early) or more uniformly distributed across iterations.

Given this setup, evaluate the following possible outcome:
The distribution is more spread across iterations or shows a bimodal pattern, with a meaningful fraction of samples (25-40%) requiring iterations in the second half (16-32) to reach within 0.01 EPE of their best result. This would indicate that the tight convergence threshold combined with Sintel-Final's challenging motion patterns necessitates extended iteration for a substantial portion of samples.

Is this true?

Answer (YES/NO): NO